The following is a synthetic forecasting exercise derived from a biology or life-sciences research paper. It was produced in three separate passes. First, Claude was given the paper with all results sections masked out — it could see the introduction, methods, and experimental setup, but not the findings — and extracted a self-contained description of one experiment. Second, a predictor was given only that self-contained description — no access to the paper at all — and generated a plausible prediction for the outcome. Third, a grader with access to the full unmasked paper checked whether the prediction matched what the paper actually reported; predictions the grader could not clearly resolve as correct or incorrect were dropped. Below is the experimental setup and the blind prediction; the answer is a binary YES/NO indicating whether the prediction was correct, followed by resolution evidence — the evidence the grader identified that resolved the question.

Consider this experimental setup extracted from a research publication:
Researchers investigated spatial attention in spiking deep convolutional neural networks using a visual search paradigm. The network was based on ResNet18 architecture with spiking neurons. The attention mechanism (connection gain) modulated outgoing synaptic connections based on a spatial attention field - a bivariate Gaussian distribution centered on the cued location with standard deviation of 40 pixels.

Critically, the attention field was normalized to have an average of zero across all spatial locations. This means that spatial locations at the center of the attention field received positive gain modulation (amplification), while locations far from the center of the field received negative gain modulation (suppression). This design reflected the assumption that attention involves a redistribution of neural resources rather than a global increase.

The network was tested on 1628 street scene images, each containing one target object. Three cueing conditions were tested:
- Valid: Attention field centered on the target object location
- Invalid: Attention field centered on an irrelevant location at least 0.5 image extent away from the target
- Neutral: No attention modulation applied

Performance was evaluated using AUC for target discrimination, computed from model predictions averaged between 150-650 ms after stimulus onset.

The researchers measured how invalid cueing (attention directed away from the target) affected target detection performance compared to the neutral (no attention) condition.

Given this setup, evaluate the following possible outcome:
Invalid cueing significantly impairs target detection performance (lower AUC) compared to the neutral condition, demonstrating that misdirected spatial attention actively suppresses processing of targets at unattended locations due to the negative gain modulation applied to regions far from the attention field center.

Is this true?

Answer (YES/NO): YES